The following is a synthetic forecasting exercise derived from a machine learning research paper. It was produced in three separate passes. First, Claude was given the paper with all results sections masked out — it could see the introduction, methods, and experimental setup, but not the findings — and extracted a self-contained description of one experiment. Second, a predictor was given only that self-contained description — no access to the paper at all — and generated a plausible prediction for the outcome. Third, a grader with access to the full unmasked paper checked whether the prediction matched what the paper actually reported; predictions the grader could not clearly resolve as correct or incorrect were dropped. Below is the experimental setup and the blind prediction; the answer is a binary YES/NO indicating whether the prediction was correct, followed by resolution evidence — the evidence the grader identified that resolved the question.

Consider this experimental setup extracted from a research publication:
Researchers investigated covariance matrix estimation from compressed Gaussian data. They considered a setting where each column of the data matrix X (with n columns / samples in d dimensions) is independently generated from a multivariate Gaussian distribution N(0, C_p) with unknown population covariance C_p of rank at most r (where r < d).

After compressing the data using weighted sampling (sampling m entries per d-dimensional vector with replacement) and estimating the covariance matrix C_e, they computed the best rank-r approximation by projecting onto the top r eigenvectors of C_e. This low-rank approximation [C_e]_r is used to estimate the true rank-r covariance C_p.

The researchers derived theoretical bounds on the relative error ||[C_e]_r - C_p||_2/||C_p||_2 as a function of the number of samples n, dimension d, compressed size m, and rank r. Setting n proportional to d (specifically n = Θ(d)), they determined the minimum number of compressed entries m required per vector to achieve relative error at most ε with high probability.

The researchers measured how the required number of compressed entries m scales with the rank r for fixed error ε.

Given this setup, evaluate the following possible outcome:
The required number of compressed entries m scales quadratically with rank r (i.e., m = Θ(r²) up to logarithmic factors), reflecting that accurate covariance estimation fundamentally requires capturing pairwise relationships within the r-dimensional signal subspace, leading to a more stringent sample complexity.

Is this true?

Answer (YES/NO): NO